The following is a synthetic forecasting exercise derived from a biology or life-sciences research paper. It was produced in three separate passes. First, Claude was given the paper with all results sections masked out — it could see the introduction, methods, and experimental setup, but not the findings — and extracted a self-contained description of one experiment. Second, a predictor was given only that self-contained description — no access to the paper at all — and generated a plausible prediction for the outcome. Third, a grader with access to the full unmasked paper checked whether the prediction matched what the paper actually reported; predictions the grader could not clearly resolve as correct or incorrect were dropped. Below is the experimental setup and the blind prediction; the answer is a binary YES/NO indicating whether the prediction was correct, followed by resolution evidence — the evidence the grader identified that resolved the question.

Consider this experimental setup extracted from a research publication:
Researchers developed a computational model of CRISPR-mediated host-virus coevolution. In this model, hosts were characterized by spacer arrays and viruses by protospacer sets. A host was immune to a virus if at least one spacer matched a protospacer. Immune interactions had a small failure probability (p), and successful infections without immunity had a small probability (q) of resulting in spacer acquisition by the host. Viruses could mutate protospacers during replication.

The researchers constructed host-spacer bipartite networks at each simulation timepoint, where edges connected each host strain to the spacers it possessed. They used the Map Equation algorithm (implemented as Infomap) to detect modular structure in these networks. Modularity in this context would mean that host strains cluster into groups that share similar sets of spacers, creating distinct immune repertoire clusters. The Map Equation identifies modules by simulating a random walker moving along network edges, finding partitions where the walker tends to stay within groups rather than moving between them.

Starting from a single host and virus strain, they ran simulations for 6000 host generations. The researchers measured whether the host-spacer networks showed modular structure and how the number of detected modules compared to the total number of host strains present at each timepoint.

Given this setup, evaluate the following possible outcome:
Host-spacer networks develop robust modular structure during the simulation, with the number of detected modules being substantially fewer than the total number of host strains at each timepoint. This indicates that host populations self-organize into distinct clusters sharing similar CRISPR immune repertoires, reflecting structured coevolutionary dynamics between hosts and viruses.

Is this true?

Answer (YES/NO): YES